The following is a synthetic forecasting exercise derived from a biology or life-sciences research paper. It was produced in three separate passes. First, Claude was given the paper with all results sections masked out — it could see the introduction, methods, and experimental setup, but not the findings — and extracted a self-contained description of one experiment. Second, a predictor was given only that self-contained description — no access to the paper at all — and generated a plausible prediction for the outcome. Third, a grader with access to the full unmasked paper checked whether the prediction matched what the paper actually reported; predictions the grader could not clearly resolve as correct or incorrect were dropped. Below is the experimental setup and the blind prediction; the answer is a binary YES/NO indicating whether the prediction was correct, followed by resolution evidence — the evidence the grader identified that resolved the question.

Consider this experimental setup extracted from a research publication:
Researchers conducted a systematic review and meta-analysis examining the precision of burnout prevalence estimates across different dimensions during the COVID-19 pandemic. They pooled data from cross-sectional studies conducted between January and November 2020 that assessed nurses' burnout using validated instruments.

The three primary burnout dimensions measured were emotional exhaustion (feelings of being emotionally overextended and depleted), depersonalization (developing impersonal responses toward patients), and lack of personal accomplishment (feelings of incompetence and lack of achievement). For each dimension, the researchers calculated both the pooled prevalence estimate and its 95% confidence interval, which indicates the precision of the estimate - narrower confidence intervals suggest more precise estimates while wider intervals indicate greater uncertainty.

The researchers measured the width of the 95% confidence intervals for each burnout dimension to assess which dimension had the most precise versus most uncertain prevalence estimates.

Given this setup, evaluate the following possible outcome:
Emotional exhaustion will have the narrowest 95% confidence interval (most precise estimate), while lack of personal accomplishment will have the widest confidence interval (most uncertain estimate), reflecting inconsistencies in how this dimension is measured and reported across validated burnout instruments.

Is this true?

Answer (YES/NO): NO